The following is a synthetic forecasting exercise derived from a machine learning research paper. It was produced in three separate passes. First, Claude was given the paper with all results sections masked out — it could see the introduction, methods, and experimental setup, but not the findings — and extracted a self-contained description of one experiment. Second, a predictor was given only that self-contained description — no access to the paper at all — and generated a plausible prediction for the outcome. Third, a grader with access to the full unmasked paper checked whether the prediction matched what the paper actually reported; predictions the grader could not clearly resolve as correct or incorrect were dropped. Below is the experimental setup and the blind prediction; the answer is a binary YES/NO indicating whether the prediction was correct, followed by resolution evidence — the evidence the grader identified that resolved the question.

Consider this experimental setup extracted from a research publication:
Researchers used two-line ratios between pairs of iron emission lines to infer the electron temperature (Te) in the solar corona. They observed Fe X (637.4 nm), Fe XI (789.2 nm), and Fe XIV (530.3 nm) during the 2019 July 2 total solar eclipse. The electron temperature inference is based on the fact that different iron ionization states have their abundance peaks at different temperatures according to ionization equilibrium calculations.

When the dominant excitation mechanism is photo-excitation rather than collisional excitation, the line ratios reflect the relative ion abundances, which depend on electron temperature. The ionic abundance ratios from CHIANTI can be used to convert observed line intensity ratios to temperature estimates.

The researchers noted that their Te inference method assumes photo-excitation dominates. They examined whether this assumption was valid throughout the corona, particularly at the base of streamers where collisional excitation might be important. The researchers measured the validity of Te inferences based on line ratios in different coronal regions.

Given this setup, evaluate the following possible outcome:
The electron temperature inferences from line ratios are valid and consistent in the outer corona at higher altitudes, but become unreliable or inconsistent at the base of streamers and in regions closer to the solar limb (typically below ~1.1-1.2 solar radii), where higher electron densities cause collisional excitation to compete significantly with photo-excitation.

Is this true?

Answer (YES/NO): YES